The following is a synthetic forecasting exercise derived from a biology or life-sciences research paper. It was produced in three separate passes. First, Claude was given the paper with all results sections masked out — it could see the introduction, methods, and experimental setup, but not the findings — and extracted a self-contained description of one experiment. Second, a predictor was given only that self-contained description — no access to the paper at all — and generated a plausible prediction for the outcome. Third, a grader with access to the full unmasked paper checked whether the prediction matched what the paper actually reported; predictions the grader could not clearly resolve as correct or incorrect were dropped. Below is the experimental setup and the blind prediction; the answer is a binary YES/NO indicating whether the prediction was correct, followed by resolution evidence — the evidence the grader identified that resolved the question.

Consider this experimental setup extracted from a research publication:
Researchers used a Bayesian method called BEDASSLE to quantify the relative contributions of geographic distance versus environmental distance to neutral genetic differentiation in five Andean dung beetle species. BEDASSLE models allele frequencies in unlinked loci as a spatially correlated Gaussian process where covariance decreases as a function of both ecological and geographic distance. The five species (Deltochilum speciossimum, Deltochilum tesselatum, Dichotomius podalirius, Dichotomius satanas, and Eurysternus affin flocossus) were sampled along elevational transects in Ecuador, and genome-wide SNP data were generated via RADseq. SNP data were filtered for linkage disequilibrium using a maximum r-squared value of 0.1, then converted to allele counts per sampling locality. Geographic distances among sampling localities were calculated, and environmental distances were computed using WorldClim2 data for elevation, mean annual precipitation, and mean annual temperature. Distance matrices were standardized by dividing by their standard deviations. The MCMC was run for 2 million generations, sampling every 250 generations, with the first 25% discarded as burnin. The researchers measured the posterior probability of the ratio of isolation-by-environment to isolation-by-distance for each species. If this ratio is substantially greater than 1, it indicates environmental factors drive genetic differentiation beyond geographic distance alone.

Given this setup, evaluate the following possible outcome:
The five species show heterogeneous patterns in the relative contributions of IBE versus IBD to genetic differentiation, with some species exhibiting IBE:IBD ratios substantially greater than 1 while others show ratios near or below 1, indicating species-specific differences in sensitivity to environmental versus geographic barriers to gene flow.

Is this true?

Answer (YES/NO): NO